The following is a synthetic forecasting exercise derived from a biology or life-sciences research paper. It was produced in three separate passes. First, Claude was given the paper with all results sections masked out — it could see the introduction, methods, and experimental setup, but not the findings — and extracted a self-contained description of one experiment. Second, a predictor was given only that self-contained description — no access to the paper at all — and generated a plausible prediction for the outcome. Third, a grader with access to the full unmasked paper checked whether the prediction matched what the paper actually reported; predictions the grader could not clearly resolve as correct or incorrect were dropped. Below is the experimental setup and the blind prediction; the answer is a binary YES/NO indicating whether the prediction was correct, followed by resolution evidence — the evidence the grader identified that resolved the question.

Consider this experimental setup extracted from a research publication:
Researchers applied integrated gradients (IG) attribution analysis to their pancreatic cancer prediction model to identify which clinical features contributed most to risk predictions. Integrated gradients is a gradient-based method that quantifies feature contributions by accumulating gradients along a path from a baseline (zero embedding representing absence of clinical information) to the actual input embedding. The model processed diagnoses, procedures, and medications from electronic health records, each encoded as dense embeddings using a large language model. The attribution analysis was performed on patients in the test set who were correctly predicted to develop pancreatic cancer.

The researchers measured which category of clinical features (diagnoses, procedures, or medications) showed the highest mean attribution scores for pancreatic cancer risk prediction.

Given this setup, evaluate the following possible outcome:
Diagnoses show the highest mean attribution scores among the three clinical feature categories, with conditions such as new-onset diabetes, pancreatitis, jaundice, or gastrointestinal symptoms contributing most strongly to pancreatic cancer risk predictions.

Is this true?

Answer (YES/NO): NO